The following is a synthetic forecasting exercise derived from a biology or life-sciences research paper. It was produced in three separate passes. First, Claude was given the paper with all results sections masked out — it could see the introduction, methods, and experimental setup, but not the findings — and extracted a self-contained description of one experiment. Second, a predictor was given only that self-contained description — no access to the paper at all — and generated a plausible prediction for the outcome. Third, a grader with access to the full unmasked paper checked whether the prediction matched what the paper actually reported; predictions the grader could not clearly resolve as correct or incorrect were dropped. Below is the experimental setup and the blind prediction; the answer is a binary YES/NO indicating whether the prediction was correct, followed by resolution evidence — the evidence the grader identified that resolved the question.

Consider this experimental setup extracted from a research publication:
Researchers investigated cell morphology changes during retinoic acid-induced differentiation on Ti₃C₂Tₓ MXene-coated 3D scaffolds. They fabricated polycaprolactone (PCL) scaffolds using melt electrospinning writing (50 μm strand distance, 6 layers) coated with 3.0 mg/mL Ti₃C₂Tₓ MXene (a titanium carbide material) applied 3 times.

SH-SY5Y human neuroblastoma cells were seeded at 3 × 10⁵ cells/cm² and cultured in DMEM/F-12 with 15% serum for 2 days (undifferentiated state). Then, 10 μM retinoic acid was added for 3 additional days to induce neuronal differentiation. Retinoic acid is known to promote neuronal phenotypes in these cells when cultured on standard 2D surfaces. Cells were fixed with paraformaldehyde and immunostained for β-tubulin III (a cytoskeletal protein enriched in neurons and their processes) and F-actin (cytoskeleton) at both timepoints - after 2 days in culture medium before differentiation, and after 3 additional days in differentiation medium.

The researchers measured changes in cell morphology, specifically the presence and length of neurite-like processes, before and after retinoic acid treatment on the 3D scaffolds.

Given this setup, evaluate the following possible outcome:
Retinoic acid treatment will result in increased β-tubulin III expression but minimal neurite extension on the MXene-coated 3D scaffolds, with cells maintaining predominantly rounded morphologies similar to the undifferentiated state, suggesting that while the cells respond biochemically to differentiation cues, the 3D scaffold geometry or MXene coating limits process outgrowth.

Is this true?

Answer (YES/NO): NO